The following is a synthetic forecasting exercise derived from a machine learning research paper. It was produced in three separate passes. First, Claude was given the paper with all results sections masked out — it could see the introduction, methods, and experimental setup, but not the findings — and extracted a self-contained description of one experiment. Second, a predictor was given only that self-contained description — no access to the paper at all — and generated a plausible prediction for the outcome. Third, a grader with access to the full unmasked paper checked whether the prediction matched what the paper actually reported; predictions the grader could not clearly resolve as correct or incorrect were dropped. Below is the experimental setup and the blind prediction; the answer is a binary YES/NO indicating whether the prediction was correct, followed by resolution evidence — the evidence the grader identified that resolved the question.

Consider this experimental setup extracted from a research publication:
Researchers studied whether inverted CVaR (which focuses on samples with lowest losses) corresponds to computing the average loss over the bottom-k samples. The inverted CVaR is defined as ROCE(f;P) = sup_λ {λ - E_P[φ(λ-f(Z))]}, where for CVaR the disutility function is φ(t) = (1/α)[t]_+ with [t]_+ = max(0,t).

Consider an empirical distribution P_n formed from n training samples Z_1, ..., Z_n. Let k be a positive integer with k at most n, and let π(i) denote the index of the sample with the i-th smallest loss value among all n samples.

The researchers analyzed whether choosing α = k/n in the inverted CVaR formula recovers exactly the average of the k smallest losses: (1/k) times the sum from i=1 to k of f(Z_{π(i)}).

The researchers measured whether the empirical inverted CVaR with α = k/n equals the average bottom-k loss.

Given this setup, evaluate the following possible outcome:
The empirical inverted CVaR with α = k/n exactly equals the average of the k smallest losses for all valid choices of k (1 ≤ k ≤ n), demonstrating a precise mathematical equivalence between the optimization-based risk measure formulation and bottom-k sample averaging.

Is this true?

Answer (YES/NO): YES